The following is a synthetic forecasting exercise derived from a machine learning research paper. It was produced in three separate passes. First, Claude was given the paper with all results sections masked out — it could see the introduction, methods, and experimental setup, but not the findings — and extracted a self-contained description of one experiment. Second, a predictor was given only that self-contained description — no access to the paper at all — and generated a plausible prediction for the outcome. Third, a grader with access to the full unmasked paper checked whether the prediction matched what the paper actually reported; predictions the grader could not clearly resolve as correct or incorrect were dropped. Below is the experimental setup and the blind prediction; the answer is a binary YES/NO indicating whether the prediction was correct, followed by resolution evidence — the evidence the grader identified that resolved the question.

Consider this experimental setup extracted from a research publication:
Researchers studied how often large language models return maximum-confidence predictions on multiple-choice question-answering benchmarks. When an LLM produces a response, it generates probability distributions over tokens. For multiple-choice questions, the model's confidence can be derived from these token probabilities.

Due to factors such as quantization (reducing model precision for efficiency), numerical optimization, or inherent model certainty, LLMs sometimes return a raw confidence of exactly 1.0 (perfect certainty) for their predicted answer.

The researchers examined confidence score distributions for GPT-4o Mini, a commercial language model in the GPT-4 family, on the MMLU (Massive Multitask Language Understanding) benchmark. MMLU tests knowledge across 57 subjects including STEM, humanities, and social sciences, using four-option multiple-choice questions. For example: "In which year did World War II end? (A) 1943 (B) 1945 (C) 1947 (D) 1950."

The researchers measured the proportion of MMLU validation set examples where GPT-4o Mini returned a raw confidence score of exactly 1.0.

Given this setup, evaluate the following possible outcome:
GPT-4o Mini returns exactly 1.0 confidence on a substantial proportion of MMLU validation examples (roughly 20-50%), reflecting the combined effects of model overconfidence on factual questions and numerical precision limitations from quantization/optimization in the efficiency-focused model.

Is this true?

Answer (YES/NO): YES